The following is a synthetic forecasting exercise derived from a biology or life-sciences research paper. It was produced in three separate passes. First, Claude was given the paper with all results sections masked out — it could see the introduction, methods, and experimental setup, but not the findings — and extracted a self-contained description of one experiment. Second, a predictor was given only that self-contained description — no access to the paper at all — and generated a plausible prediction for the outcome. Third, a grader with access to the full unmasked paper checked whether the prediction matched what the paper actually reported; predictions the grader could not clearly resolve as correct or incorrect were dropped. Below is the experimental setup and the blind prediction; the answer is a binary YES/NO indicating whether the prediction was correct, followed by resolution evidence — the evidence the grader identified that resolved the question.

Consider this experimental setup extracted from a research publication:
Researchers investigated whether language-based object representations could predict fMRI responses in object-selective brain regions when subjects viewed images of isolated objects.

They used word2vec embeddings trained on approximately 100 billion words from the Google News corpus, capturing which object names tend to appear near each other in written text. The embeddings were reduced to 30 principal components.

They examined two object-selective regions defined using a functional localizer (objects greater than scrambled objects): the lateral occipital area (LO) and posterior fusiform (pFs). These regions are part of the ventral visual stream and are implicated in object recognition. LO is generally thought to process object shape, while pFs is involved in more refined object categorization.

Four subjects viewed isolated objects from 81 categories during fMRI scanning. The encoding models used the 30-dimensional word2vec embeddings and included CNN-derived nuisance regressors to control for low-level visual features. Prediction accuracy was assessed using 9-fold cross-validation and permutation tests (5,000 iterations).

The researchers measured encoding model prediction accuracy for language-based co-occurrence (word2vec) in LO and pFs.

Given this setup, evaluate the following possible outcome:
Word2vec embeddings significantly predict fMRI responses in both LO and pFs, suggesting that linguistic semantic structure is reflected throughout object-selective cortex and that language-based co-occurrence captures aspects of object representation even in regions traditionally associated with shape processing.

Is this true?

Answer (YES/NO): YES